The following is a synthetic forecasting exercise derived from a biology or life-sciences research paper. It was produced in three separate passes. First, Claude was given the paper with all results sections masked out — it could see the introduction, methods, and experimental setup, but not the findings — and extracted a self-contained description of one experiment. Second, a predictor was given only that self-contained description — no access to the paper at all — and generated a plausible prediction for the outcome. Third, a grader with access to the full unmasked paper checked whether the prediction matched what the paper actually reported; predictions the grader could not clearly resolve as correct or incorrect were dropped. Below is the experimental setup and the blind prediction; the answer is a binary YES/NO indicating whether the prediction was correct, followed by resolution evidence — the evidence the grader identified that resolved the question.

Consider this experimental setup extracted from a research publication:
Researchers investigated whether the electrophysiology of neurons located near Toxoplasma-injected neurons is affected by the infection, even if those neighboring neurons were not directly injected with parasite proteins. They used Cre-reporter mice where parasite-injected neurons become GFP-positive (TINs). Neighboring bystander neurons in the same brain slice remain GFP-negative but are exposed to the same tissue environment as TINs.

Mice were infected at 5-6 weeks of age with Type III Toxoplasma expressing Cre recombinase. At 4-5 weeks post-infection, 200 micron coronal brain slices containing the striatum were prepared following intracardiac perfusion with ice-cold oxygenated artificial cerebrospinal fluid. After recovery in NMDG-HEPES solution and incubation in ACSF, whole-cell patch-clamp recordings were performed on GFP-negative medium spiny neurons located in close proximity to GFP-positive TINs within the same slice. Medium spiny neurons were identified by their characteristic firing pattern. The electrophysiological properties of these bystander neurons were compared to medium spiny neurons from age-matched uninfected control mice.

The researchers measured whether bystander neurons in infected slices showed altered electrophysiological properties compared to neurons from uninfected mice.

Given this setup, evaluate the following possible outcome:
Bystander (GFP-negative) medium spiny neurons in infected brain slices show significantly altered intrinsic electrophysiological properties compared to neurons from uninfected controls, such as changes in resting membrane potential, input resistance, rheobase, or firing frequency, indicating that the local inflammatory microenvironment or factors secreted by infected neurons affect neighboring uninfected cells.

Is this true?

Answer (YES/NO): NO